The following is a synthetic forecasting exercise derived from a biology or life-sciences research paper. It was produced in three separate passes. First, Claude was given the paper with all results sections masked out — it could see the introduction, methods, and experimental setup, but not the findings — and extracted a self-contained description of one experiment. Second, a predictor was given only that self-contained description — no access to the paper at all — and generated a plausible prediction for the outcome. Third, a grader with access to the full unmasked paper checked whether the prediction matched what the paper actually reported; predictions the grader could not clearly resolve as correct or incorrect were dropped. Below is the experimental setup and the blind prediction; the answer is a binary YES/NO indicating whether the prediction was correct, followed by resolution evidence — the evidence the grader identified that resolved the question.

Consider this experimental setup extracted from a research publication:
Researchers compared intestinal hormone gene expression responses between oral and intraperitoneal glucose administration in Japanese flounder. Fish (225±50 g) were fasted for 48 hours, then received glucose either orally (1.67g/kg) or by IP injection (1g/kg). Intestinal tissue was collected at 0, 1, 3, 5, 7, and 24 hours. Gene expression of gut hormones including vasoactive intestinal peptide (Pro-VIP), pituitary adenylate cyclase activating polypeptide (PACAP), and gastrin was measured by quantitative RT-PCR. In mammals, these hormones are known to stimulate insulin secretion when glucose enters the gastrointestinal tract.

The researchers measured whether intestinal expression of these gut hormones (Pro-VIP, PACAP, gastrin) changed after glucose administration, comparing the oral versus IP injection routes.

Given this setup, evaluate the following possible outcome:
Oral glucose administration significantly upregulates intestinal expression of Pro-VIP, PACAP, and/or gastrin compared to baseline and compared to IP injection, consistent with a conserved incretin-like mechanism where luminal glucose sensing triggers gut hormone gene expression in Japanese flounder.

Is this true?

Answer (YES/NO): YES